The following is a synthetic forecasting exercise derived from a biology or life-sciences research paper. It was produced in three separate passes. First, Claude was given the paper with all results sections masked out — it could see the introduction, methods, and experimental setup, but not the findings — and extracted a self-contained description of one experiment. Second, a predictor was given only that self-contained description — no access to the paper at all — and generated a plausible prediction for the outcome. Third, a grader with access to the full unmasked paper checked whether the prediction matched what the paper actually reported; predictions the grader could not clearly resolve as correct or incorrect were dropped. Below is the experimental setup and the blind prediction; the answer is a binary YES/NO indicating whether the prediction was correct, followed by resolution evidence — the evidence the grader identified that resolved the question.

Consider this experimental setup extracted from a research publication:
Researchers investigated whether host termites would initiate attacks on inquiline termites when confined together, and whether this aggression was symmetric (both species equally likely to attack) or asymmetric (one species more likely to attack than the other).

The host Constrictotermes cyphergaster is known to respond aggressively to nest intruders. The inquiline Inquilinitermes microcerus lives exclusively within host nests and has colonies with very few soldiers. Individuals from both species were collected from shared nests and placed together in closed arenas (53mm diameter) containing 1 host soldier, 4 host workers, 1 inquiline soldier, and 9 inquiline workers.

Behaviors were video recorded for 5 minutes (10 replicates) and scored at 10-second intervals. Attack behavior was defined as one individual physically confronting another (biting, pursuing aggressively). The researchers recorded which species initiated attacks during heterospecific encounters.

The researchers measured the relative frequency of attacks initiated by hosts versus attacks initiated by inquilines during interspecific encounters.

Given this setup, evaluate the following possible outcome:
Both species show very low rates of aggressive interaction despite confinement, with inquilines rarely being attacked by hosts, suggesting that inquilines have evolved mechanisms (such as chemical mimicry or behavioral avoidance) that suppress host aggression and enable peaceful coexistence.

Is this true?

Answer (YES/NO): NO